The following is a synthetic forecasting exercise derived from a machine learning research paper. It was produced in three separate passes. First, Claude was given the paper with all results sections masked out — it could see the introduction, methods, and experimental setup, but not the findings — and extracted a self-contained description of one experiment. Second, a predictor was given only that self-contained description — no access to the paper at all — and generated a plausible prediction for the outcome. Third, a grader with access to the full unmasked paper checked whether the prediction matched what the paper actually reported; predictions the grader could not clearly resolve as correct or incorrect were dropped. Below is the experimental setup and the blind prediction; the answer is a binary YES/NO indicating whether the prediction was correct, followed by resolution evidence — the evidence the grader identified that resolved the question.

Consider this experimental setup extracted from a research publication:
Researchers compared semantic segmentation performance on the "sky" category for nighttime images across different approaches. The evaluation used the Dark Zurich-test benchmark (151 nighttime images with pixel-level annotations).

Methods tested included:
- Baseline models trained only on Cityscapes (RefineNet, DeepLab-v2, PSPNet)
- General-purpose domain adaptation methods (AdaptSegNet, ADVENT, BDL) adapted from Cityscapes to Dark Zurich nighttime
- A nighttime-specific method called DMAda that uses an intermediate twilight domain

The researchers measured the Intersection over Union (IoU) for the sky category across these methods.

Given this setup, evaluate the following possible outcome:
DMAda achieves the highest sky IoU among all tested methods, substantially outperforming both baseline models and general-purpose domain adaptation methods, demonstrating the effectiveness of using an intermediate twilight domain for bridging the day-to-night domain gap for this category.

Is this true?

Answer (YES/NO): NO